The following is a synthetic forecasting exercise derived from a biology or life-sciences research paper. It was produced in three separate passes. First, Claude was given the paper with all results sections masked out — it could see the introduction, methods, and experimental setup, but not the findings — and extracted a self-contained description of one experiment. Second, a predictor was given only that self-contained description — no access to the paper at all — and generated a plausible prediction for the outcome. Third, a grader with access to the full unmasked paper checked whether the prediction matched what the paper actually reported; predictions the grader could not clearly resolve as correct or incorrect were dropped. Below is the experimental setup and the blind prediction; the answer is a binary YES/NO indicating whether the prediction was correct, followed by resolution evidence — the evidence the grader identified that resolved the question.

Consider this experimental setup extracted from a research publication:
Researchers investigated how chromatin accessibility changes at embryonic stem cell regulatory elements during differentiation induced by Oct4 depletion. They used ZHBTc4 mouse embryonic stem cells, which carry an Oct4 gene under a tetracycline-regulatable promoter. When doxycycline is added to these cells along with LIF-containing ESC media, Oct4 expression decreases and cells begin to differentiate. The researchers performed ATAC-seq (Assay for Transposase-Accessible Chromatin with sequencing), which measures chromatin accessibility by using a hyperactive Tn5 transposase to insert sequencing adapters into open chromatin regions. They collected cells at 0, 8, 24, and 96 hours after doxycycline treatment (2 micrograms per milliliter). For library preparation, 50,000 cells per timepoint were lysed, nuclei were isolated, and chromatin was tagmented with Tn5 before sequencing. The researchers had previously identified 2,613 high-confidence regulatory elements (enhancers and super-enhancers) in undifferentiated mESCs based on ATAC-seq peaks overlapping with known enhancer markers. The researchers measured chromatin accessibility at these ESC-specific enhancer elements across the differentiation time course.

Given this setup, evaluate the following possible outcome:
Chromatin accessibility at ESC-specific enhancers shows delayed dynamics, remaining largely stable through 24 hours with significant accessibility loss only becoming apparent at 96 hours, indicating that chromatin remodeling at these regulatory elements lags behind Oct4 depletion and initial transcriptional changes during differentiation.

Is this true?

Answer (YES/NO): NO